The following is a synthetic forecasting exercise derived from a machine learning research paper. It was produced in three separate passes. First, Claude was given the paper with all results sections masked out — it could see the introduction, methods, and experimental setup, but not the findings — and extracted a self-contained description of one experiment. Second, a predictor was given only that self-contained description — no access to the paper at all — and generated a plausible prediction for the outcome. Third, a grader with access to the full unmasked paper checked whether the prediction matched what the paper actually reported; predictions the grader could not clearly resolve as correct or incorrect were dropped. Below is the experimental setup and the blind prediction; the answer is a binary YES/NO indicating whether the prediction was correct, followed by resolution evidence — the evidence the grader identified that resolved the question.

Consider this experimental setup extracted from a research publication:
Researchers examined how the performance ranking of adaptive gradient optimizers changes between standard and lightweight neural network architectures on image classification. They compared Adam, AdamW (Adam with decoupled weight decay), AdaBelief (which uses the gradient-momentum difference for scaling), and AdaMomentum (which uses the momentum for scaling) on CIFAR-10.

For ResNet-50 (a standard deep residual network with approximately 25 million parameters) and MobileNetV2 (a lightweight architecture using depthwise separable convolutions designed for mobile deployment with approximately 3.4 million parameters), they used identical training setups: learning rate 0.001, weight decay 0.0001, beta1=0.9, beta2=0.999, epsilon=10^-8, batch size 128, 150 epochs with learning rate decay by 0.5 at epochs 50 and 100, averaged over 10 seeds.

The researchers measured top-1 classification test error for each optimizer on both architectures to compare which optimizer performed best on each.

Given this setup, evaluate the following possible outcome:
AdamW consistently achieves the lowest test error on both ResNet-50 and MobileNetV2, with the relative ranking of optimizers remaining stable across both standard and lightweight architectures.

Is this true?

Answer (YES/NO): NO